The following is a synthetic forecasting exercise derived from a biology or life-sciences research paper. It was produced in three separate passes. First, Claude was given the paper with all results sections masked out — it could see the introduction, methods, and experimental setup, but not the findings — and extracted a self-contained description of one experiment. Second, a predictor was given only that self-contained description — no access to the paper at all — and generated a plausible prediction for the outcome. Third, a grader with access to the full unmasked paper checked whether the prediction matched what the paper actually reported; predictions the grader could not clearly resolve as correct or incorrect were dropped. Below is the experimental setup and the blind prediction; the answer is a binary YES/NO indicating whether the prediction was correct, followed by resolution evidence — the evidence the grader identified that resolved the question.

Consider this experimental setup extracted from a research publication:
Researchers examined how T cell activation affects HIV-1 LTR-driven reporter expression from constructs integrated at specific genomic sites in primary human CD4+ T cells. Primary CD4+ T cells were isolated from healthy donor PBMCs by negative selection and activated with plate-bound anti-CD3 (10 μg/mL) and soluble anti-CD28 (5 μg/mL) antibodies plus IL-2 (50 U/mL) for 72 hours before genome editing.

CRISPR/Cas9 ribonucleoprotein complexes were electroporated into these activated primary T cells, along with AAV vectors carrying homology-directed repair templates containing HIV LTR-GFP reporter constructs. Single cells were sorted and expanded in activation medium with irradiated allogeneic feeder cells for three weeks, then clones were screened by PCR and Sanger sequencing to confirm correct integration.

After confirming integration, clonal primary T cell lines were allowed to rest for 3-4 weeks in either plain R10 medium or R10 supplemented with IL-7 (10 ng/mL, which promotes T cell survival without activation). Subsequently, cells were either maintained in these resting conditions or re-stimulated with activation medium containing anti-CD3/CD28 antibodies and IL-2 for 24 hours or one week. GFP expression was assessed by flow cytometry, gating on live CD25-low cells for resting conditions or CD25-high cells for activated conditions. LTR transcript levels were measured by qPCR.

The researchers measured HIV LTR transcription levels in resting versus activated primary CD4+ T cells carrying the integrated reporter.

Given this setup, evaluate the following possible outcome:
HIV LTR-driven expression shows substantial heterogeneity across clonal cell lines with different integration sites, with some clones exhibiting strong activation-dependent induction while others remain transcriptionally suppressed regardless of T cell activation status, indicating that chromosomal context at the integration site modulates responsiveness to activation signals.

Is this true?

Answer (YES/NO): YES